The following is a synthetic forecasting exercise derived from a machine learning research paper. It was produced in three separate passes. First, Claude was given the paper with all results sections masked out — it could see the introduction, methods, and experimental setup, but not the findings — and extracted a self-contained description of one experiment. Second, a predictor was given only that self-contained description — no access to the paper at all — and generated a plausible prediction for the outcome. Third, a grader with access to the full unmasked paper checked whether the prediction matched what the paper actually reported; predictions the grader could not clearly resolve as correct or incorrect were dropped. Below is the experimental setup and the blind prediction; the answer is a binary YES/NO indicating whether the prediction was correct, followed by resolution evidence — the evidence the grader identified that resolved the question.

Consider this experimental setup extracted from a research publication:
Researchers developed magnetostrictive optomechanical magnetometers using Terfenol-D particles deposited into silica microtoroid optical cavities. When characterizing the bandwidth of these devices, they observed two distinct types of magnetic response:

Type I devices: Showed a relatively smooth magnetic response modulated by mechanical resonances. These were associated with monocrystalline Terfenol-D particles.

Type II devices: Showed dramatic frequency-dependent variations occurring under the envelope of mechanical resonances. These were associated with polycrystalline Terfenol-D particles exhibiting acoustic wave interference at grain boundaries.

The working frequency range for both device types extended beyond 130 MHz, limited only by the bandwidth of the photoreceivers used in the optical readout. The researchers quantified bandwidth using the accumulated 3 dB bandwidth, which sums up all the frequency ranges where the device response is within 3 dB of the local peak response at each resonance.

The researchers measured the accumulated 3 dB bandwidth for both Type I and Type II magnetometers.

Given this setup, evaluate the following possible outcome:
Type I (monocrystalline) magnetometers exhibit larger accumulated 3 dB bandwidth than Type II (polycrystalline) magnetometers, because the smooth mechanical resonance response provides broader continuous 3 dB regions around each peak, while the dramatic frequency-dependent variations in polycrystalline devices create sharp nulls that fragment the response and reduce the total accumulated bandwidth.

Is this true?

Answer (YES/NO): YES